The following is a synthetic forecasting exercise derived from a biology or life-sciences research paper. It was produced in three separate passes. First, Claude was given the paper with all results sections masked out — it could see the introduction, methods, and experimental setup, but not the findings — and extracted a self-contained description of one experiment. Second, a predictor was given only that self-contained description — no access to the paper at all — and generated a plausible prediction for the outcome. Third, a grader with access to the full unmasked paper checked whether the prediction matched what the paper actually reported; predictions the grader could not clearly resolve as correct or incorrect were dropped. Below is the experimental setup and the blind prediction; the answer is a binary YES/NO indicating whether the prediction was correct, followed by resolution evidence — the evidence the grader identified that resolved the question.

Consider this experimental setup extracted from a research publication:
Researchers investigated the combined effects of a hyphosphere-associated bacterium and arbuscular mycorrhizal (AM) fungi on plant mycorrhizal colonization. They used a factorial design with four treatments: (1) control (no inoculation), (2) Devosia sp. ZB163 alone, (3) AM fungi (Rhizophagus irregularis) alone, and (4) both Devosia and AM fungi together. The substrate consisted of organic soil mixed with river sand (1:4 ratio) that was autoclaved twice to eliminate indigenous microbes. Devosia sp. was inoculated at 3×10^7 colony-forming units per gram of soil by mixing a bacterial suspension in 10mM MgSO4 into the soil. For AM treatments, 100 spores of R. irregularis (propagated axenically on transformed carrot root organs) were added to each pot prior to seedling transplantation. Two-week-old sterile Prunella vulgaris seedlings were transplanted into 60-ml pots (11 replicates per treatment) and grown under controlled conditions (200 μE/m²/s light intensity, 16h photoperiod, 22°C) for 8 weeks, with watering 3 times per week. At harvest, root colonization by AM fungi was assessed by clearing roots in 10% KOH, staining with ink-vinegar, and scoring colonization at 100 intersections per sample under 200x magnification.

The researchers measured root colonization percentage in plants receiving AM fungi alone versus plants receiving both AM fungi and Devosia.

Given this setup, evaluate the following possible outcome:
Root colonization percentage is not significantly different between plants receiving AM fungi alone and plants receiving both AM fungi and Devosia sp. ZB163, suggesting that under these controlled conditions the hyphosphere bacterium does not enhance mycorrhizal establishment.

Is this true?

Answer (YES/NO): NO